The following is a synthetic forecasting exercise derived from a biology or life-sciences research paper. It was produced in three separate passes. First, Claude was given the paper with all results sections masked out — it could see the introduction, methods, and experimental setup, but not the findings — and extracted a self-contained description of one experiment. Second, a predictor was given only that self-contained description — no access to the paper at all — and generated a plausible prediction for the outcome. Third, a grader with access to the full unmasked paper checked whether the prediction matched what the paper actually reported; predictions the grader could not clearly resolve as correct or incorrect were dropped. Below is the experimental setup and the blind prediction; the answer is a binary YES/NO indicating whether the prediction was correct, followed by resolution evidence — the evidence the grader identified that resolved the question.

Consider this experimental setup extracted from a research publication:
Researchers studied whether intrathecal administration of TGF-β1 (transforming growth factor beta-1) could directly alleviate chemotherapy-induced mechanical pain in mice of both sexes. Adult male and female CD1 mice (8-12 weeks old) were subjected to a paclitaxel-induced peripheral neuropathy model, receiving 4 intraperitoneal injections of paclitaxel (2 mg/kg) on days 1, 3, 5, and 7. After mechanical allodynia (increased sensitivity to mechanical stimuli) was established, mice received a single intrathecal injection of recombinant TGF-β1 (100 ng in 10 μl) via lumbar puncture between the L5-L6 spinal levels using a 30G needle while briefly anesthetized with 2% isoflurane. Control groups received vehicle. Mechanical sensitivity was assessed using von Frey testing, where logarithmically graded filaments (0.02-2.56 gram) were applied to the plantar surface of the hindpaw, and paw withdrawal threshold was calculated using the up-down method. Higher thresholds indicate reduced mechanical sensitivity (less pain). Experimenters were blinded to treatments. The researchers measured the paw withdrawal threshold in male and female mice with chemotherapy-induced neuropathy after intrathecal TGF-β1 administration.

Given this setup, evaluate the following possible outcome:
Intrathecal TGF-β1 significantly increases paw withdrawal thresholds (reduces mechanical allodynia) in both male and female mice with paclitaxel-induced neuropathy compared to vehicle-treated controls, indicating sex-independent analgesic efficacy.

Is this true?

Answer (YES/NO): NO